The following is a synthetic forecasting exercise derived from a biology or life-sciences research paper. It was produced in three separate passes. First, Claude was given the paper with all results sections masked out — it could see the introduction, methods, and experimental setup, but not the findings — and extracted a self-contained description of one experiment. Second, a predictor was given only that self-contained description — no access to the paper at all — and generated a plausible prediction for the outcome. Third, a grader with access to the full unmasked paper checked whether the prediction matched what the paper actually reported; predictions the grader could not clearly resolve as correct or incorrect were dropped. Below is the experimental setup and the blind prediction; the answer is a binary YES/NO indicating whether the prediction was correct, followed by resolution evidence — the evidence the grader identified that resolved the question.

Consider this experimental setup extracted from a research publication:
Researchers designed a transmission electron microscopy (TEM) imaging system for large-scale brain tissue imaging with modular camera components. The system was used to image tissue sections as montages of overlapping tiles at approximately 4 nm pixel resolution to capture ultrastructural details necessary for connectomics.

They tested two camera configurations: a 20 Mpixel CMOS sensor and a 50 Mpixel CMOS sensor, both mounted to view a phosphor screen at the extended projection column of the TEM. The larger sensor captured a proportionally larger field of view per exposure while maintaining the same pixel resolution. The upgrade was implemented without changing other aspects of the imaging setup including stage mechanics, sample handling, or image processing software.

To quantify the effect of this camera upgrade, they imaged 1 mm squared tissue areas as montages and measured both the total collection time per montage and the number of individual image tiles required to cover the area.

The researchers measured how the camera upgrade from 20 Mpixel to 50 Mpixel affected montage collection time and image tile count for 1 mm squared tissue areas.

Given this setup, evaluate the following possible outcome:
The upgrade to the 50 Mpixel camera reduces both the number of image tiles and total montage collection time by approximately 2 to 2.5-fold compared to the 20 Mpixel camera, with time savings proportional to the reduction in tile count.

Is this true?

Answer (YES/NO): NO